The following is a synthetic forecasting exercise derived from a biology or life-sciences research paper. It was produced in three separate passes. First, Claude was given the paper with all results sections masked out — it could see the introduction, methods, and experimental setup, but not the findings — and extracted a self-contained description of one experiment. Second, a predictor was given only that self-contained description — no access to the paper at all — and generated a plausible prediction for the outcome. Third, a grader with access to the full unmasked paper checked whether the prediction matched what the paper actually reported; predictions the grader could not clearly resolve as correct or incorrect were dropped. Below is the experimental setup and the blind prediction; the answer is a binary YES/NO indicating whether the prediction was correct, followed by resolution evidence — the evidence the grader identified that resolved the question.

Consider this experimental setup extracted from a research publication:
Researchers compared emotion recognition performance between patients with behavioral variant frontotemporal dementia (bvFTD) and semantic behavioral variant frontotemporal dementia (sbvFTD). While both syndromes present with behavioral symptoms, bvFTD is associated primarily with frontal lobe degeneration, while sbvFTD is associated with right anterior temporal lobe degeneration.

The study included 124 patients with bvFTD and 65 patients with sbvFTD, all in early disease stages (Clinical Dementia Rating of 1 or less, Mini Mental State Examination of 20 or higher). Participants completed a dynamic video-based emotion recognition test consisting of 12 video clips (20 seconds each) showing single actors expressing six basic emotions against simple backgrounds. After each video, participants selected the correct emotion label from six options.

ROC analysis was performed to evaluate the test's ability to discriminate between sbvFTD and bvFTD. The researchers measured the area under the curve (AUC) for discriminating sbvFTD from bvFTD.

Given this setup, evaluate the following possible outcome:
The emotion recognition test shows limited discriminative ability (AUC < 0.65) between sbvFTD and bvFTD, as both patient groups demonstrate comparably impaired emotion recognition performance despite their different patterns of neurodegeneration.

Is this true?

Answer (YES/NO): NO